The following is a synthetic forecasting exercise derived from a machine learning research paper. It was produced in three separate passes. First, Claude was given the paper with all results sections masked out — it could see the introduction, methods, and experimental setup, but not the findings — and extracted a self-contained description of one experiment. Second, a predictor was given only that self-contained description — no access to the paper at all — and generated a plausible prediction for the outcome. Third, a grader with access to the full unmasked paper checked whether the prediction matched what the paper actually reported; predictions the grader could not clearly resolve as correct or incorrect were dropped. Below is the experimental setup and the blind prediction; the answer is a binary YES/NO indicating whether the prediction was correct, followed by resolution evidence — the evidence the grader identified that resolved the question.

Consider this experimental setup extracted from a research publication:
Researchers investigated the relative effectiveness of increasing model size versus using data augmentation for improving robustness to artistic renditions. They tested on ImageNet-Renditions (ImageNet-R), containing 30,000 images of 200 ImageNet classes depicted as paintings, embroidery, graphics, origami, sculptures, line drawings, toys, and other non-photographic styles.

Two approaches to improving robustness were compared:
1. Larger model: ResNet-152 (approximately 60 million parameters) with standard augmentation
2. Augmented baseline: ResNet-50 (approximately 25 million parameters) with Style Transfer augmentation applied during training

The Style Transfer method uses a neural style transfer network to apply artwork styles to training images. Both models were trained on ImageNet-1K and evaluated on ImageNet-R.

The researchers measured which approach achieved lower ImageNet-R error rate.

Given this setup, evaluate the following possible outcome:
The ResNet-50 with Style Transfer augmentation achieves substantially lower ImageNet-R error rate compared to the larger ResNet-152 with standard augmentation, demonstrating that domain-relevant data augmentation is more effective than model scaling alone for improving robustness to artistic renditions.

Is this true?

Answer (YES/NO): NO